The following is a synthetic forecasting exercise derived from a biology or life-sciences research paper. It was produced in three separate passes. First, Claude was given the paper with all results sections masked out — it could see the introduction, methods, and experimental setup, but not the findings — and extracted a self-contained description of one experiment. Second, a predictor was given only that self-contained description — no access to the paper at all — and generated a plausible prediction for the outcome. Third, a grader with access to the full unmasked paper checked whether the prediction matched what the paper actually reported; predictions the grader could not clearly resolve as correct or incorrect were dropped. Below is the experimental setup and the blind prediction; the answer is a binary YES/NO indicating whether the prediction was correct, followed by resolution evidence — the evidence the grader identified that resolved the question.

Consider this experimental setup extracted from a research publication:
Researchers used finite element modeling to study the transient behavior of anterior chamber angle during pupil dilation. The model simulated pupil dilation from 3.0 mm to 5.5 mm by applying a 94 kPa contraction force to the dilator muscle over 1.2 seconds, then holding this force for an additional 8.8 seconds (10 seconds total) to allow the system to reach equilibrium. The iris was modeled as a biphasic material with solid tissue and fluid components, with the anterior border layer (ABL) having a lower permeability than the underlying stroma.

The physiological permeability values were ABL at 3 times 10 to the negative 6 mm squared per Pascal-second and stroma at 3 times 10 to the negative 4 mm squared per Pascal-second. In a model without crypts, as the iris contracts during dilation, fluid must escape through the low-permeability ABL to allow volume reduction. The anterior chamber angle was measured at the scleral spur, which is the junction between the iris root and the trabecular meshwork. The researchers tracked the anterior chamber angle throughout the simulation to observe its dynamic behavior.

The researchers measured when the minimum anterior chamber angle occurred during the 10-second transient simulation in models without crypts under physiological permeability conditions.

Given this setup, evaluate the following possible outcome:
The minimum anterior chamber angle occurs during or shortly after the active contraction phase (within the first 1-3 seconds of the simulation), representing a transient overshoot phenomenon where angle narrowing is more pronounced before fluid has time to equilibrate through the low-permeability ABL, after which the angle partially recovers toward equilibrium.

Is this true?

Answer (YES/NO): YES